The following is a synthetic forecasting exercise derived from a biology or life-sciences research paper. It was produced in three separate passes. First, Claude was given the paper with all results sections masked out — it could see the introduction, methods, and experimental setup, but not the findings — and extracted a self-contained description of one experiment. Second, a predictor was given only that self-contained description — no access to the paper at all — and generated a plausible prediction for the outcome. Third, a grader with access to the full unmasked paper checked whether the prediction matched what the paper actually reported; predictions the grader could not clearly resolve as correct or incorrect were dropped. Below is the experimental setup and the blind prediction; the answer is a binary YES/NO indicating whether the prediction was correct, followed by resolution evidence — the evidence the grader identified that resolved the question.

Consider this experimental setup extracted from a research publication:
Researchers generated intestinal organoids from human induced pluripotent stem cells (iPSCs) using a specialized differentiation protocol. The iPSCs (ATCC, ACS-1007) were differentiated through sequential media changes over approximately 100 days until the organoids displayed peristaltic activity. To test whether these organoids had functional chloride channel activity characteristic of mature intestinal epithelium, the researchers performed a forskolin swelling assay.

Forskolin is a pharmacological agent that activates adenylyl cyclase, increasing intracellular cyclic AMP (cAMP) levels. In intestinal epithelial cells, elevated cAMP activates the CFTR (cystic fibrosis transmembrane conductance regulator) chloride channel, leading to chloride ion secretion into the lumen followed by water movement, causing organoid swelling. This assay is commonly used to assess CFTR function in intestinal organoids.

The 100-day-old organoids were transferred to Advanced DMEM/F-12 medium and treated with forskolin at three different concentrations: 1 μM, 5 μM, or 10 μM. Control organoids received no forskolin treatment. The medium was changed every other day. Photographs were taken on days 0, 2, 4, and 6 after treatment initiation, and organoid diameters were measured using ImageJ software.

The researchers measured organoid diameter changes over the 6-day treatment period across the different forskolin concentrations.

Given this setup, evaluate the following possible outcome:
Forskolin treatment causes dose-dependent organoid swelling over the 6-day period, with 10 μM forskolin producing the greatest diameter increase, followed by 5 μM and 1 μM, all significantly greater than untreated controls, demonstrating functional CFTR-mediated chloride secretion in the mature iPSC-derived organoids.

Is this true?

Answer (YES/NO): NO